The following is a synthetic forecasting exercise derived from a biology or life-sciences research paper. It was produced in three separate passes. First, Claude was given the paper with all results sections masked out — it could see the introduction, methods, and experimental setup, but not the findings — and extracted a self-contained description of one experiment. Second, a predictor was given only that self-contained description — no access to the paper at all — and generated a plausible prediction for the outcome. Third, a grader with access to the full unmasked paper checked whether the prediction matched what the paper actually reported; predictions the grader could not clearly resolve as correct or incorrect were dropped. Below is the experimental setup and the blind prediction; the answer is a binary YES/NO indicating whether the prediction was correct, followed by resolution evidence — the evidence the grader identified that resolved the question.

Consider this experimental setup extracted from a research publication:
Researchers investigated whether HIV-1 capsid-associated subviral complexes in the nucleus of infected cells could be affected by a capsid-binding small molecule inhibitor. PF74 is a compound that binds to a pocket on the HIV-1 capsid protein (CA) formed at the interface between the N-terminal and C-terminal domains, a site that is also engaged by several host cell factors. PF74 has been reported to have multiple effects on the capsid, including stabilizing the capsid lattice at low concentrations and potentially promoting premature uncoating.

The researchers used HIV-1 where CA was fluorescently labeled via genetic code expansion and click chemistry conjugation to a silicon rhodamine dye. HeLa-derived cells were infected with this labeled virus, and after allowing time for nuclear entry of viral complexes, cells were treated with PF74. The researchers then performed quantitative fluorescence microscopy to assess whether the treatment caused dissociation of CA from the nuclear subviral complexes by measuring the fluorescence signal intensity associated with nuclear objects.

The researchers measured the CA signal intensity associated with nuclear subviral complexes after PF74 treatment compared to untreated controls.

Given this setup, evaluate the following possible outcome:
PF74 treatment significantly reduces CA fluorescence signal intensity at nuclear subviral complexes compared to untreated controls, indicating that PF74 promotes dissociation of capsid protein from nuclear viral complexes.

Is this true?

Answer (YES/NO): NO